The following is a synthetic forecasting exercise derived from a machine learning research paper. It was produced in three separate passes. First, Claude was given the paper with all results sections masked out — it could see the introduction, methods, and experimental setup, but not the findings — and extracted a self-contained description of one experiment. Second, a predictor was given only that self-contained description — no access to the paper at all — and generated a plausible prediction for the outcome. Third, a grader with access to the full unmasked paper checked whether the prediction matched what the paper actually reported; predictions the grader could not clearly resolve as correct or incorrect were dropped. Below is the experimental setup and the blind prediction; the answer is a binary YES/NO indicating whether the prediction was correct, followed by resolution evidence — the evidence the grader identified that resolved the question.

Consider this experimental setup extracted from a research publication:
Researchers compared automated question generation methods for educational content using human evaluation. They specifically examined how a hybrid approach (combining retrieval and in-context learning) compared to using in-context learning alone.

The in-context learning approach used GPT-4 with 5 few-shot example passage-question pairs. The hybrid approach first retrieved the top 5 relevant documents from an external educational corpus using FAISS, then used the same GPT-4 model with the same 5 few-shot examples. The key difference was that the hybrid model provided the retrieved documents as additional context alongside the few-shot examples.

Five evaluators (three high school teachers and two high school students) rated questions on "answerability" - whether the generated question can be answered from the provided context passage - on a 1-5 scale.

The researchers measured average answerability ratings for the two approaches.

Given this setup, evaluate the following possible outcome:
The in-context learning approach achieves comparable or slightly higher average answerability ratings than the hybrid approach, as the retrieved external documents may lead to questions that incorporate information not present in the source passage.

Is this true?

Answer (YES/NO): YES